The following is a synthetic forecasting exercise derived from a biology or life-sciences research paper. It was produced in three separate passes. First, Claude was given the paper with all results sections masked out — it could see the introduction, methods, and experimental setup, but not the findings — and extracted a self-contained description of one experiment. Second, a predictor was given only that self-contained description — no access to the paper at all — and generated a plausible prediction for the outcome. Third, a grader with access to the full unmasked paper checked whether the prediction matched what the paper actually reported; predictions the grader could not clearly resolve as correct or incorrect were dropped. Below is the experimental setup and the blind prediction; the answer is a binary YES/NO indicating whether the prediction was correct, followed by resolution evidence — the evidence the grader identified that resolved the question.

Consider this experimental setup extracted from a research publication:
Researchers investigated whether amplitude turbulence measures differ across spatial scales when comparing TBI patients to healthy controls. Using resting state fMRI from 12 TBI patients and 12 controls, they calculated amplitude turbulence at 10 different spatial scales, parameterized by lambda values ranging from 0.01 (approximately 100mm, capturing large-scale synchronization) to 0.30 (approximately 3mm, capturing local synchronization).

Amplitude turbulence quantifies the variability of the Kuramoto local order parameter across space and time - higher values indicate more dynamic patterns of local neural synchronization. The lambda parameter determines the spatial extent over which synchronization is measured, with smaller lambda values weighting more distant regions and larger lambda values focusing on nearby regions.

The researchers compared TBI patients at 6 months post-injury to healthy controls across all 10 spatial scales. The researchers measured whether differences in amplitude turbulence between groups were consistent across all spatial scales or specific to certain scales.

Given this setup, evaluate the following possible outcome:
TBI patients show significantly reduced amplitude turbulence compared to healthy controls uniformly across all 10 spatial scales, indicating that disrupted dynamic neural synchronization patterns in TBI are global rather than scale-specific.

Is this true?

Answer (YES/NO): NO